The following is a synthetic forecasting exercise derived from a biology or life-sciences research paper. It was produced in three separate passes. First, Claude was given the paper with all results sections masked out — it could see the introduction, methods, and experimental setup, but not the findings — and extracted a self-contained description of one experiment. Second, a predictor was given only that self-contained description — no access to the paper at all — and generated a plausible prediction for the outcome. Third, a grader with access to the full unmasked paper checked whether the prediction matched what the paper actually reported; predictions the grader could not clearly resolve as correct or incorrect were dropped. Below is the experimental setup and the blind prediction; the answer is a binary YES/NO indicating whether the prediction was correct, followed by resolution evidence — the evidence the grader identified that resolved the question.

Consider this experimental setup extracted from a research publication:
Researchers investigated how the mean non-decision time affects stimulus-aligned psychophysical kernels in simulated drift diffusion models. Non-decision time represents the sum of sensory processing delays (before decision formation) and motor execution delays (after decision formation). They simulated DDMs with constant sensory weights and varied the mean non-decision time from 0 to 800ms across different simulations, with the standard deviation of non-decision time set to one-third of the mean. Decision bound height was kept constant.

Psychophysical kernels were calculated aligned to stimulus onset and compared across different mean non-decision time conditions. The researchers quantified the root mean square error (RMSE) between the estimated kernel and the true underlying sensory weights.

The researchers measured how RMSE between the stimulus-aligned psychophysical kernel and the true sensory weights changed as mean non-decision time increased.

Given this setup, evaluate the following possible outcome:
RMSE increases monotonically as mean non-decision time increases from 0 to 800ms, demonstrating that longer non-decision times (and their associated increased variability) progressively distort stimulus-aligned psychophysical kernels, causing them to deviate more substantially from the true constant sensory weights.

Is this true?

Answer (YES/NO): YES